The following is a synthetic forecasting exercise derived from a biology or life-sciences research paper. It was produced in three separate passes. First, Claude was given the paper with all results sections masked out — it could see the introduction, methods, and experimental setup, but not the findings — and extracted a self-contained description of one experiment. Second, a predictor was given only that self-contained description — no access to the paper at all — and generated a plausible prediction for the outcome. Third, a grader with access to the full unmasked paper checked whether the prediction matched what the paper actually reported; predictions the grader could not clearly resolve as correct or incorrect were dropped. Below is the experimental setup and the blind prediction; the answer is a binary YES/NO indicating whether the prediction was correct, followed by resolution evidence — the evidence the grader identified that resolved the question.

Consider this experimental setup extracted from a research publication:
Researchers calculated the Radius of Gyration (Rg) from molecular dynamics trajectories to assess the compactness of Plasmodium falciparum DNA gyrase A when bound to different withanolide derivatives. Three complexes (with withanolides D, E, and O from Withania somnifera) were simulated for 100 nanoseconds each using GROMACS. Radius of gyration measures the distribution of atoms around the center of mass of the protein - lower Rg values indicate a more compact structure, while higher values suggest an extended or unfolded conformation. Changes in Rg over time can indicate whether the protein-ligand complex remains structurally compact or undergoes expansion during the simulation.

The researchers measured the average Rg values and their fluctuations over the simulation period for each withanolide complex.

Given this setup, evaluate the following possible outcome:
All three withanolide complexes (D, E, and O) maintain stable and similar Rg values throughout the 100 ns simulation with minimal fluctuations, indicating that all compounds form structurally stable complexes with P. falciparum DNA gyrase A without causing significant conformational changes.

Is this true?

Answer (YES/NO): NO